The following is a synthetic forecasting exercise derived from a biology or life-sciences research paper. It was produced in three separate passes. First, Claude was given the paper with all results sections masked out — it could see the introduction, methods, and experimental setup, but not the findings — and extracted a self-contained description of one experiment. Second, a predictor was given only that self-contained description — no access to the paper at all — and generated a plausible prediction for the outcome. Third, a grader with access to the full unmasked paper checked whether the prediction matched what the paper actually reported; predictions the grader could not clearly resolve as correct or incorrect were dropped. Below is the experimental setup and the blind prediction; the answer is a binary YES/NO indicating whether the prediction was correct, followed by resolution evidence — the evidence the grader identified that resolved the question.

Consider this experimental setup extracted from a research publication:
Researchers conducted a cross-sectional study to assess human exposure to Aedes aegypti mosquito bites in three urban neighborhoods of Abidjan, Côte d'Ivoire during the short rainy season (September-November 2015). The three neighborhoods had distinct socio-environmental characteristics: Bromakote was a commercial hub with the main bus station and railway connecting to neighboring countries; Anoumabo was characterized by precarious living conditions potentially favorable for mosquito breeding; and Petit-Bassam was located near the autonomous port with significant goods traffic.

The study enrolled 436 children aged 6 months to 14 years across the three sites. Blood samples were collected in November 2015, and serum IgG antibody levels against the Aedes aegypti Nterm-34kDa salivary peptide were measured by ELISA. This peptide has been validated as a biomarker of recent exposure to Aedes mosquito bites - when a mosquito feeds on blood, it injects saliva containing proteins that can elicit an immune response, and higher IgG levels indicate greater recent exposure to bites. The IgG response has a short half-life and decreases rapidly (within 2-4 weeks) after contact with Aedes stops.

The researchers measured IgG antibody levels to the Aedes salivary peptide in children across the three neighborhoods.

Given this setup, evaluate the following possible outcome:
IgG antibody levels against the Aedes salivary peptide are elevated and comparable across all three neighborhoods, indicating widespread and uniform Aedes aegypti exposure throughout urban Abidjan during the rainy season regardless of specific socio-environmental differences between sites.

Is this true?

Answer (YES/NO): NO